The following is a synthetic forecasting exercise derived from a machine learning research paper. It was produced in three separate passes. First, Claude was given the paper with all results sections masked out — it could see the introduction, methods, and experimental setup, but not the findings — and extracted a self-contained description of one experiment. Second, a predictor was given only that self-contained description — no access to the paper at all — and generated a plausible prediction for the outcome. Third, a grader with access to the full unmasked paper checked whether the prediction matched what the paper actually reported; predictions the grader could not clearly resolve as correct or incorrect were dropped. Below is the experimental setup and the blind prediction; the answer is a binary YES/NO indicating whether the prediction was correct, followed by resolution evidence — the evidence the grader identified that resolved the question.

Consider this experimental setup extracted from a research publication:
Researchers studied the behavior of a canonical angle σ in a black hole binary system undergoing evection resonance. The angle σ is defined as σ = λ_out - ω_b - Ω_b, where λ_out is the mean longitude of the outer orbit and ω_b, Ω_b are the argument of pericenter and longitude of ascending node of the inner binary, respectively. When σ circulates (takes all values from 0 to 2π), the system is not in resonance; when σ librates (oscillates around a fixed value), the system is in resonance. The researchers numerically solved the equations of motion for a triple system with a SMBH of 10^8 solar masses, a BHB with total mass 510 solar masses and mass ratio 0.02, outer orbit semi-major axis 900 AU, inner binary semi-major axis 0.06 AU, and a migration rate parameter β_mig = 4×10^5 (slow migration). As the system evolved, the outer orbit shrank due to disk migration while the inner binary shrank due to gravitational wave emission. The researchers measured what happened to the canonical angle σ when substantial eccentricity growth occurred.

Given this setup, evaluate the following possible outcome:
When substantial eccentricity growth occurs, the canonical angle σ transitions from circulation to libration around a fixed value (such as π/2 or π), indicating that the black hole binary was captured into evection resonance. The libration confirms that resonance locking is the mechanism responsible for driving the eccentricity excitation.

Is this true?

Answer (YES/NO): YES